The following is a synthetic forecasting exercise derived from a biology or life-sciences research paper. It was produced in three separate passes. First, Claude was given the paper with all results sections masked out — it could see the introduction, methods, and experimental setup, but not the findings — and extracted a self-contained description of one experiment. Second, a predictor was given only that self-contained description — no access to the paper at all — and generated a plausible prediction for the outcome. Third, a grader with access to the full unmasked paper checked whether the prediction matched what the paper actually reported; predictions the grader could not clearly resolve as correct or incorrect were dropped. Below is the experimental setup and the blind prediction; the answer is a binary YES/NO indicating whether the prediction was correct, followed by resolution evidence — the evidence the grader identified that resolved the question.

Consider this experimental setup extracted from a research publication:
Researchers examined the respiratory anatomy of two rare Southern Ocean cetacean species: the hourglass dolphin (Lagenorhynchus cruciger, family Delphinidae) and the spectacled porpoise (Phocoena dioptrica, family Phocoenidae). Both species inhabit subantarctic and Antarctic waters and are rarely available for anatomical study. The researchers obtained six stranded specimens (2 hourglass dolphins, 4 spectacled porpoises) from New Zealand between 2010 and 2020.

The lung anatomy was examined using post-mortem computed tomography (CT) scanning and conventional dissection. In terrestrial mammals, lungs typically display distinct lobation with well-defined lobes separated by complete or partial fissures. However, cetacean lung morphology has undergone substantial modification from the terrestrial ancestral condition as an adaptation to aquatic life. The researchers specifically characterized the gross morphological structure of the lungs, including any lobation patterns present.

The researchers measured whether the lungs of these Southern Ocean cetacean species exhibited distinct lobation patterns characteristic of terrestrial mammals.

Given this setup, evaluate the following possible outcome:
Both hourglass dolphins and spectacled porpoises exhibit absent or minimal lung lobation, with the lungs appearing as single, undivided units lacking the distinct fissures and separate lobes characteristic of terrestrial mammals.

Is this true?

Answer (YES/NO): YES